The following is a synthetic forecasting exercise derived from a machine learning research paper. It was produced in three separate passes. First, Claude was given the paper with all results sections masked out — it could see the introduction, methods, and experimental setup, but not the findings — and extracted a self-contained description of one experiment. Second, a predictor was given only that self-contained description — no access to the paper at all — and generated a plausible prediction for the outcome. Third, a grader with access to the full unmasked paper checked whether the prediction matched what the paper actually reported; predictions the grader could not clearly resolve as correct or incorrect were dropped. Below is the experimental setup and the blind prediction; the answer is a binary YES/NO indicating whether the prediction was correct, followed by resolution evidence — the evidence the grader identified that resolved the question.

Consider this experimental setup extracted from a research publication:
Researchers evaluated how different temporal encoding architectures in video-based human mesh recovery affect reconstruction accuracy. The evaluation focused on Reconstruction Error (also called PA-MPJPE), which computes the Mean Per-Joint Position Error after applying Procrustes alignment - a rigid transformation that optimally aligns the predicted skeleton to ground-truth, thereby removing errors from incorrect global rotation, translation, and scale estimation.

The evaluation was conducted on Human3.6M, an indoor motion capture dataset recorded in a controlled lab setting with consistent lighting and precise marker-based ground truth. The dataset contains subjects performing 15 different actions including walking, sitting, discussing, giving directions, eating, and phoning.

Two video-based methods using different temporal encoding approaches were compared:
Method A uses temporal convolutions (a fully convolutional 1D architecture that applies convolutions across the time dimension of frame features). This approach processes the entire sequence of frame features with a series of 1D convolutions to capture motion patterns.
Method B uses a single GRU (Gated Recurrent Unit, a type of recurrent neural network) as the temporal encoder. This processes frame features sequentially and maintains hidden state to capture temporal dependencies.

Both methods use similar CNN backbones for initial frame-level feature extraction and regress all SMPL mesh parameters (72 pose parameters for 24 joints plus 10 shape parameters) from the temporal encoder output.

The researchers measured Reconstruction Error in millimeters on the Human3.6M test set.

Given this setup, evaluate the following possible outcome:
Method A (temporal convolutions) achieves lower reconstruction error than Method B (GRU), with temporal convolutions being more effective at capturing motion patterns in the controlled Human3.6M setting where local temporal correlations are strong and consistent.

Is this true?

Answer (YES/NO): NO